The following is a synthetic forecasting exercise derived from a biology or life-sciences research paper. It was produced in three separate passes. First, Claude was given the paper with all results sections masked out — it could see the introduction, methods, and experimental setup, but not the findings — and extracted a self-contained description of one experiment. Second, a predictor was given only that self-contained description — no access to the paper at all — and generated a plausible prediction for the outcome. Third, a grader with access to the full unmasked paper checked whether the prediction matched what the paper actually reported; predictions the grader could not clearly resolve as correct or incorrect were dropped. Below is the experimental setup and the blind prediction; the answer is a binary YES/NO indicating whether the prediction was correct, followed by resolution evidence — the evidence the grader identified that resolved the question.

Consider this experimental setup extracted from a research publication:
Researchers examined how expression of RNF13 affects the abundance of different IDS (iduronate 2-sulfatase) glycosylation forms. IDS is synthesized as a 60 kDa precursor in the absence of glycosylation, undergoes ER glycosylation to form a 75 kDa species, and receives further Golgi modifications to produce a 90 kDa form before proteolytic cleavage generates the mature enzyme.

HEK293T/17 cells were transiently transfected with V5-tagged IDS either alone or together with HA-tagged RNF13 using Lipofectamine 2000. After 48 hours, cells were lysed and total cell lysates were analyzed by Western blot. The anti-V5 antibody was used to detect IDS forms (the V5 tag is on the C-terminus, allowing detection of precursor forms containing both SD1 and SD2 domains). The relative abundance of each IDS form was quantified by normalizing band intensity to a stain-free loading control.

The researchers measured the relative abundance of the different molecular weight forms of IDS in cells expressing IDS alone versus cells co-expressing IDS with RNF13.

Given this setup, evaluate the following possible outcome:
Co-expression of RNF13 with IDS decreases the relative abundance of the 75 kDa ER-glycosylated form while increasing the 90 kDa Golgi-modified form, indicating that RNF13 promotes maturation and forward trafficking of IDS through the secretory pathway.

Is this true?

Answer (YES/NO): NO